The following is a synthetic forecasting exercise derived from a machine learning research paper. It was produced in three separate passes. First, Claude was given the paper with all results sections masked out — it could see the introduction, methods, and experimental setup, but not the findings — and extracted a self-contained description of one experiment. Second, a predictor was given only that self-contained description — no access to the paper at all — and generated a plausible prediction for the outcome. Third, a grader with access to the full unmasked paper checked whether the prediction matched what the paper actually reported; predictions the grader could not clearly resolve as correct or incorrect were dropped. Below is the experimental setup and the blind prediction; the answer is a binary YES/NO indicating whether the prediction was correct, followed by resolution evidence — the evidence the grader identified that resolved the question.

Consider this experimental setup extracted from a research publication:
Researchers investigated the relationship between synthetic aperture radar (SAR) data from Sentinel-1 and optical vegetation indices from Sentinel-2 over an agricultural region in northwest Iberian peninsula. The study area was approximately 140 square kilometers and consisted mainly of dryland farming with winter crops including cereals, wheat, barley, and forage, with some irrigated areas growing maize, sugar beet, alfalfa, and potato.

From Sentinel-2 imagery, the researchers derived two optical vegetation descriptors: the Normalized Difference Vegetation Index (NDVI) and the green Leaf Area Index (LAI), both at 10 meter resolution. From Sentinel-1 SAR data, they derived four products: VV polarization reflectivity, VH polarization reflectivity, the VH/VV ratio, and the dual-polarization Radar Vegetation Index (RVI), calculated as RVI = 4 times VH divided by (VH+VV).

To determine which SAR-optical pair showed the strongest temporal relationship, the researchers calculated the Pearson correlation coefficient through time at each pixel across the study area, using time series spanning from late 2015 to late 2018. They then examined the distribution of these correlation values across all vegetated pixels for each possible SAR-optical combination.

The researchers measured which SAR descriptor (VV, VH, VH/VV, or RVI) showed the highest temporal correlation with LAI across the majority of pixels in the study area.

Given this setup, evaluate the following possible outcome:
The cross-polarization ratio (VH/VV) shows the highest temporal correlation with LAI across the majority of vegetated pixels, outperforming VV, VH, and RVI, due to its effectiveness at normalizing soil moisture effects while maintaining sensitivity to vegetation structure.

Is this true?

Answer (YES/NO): NO